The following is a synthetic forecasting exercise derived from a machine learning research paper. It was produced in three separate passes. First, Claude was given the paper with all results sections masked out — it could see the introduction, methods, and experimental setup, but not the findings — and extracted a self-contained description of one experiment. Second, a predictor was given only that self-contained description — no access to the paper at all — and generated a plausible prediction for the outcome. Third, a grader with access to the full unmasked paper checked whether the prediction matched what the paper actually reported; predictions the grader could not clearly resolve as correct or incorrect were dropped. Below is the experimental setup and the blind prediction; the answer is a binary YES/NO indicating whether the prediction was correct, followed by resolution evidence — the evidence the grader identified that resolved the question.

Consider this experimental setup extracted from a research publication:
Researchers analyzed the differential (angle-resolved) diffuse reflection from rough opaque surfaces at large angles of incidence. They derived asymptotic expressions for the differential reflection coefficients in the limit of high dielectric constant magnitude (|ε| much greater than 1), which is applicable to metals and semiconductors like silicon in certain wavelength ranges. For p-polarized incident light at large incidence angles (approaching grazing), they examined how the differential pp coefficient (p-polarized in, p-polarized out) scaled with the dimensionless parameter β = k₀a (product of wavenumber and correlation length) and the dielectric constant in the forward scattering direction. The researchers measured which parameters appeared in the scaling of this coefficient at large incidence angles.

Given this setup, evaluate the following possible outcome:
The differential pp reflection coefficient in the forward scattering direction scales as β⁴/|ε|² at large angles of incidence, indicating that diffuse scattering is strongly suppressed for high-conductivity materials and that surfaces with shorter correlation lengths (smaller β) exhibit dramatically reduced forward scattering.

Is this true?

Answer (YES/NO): NO